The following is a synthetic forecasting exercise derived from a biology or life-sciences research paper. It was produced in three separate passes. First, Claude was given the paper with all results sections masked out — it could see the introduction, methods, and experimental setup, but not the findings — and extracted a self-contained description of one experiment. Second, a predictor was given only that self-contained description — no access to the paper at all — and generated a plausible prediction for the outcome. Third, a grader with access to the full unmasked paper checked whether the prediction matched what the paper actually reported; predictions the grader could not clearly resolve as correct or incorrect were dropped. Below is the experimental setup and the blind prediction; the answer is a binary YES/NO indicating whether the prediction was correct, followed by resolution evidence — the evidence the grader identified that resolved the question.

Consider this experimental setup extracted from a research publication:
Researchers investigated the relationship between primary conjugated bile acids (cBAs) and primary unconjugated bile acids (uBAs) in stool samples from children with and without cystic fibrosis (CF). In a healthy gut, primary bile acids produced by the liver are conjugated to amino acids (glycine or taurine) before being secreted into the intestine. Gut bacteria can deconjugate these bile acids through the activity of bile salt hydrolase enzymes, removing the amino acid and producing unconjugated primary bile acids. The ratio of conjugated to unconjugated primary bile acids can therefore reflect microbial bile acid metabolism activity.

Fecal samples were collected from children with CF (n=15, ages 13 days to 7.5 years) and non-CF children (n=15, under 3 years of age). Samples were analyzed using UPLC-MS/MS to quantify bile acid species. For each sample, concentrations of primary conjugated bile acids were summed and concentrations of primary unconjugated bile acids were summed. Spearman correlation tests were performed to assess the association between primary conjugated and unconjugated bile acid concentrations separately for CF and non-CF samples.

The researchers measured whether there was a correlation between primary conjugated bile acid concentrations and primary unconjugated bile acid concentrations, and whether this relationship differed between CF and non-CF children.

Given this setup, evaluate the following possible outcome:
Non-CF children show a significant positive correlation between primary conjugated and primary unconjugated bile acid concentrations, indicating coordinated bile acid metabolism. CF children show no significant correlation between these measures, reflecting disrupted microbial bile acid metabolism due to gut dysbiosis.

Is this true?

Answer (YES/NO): NO